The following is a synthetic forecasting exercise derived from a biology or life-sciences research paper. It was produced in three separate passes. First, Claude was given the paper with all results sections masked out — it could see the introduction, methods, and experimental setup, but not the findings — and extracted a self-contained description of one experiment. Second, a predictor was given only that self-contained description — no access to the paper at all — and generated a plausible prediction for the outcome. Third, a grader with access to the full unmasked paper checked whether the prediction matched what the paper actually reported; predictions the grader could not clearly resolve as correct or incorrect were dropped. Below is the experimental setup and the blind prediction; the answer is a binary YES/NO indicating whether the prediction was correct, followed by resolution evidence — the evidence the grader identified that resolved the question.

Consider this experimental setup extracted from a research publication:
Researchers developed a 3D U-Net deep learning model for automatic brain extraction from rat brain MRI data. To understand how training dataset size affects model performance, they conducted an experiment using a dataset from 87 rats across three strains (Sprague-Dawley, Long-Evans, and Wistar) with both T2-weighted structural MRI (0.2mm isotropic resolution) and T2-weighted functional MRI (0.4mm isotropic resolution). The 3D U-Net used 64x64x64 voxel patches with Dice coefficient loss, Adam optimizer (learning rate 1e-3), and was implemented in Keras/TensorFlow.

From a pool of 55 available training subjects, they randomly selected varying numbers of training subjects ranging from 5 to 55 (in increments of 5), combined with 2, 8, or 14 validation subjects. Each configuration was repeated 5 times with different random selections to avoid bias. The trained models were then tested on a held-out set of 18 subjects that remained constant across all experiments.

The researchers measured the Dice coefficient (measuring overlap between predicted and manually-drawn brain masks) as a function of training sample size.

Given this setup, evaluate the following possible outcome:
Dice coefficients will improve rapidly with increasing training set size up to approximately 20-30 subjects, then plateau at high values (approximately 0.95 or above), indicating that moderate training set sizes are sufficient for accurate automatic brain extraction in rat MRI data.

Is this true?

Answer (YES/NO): NO